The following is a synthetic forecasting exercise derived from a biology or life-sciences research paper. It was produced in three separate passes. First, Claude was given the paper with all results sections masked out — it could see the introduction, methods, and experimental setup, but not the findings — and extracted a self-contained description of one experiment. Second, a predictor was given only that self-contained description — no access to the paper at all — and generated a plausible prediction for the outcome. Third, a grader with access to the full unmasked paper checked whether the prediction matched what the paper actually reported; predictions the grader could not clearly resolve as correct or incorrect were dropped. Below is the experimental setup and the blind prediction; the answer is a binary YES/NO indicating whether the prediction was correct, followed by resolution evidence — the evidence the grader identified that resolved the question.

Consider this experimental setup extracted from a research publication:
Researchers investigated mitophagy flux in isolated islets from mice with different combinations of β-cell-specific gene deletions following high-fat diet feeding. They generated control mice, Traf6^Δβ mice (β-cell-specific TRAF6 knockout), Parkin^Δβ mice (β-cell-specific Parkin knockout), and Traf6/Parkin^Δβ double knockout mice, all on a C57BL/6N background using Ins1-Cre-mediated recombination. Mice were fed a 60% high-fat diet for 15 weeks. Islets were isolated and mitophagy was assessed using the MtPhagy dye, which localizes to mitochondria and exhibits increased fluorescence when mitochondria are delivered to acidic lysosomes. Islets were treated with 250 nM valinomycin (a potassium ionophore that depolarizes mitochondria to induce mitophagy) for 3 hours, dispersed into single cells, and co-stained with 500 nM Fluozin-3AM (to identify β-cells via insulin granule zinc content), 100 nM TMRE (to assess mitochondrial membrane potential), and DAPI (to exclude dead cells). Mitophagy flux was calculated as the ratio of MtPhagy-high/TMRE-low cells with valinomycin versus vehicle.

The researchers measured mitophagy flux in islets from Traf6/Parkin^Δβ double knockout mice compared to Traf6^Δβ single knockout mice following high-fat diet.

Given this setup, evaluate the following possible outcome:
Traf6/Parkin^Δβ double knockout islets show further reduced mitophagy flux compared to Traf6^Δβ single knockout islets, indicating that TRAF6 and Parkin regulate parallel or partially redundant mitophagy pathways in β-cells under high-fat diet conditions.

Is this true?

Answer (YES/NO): NO